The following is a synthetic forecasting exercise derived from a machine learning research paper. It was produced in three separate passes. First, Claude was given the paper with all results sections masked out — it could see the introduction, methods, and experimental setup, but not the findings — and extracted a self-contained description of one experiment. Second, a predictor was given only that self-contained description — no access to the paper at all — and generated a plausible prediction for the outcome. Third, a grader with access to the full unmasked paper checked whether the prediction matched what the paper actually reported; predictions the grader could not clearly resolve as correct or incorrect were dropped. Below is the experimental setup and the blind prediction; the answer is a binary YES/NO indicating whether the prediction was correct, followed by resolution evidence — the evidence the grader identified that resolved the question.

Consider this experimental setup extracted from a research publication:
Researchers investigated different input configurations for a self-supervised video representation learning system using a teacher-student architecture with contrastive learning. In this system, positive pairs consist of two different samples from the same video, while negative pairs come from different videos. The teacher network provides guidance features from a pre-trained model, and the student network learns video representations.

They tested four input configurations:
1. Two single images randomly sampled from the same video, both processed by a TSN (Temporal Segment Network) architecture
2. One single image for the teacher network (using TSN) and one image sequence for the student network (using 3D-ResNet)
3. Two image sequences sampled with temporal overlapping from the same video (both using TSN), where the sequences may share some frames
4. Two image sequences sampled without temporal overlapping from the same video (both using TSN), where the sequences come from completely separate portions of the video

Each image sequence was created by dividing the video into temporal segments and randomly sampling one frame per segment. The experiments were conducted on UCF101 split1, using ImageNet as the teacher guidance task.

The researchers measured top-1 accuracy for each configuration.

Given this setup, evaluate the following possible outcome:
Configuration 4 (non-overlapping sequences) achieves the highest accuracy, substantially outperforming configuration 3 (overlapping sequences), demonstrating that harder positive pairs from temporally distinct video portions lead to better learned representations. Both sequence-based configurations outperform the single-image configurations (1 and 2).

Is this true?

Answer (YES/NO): NO